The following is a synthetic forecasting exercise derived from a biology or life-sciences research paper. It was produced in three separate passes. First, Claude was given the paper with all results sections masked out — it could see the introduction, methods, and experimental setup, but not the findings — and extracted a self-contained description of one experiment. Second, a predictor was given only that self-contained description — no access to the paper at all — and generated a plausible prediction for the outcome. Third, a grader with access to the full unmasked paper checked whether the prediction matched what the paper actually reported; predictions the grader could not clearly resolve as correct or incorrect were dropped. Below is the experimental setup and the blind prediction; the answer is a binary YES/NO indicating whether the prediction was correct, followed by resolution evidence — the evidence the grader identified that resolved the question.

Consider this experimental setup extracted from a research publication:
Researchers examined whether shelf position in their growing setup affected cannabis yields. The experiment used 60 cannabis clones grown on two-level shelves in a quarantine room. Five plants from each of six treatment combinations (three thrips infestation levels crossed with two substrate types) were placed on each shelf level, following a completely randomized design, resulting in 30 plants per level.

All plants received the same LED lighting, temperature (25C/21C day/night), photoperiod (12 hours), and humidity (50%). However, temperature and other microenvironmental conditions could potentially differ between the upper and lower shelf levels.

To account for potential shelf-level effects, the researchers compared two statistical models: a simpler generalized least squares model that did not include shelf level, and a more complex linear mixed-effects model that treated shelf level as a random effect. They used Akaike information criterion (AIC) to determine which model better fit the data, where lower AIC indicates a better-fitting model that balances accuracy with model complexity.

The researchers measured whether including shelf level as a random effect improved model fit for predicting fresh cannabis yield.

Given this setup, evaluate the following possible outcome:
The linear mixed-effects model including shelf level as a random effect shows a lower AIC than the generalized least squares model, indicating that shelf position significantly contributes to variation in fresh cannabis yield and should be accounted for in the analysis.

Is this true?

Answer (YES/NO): NO